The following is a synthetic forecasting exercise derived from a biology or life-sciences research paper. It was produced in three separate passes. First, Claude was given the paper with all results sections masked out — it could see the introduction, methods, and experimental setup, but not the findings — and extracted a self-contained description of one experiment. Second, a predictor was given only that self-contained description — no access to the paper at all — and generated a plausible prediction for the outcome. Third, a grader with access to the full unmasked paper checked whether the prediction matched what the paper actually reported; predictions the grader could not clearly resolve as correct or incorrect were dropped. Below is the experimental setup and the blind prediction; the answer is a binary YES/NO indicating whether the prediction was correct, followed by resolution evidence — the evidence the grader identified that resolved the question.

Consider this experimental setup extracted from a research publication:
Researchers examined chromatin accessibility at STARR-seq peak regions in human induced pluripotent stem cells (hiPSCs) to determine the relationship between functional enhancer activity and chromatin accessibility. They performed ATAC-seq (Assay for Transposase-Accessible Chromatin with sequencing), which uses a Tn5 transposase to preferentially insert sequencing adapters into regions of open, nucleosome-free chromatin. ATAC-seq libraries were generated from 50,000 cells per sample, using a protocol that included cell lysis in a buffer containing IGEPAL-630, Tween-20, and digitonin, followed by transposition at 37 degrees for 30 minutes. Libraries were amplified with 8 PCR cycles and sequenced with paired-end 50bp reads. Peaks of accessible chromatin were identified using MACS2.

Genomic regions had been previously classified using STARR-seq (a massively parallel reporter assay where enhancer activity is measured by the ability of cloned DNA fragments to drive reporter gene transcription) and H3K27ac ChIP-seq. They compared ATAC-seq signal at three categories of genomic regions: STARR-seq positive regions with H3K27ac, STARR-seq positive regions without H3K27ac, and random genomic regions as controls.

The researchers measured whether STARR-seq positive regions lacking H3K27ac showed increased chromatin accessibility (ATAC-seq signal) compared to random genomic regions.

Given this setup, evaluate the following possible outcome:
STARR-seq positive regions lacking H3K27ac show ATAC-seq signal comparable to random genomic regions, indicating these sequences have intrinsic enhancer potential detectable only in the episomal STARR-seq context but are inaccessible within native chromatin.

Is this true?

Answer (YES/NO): NO